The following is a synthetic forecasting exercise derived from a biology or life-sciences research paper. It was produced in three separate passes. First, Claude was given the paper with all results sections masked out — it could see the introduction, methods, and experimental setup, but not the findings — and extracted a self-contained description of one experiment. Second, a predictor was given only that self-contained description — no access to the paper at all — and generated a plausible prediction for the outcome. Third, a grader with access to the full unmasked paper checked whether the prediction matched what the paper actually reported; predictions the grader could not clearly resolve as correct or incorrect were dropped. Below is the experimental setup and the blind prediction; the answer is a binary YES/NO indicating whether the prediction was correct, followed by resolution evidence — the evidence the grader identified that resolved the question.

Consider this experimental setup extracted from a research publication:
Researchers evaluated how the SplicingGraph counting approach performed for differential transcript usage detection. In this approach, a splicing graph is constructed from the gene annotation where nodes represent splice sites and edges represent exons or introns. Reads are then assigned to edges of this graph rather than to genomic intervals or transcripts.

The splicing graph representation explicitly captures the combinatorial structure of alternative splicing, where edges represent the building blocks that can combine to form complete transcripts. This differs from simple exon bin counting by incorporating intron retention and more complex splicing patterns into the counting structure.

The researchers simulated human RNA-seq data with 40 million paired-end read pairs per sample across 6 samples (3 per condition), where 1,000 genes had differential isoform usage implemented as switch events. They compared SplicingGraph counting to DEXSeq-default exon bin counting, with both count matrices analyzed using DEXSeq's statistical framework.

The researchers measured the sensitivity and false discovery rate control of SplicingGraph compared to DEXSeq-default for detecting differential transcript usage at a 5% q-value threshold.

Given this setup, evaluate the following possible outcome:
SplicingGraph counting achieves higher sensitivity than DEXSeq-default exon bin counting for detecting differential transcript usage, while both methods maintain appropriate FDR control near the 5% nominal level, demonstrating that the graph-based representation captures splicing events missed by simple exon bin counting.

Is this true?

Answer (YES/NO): NO